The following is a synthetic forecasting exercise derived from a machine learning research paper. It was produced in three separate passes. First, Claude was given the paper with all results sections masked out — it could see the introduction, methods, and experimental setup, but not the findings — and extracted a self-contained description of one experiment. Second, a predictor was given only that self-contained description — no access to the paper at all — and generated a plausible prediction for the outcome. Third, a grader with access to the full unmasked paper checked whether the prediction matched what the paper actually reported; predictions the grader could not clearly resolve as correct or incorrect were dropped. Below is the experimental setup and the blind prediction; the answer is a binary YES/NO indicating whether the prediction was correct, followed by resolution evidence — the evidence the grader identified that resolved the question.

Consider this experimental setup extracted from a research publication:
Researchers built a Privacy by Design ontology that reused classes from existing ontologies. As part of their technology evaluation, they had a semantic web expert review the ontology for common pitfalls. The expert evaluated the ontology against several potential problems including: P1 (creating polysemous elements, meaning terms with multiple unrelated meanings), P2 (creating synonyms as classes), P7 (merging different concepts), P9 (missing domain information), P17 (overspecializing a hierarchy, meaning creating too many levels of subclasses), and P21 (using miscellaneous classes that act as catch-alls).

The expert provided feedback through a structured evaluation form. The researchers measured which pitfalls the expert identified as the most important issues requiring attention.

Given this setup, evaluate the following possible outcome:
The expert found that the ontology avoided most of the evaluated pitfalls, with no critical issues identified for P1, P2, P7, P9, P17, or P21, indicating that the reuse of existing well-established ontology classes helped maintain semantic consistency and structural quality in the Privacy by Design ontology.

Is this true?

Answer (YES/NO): NO